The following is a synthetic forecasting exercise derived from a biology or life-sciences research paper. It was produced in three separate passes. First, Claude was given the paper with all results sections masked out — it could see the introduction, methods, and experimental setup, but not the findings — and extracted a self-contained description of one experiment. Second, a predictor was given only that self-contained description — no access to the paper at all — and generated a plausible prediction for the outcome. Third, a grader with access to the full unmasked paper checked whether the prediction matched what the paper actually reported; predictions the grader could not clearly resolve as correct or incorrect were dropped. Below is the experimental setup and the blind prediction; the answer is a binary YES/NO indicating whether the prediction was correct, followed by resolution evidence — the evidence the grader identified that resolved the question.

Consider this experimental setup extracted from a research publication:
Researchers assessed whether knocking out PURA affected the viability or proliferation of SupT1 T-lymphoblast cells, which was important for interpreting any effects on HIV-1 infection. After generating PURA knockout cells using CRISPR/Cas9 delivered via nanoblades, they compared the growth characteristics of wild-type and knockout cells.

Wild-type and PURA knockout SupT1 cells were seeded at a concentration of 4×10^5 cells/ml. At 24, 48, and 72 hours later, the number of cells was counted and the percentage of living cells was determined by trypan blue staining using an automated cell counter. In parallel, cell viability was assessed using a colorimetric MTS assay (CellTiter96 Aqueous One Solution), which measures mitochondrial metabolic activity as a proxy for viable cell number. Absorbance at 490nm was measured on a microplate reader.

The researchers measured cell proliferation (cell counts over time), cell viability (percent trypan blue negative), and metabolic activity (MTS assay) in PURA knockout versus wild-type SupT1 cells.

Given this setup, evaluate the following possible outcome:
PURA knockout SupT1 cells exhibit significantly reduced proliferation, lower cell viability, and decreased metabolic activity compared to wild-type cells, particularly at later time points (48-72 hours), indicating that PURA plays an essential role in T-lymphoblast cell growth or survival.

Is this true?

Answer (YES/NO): NO